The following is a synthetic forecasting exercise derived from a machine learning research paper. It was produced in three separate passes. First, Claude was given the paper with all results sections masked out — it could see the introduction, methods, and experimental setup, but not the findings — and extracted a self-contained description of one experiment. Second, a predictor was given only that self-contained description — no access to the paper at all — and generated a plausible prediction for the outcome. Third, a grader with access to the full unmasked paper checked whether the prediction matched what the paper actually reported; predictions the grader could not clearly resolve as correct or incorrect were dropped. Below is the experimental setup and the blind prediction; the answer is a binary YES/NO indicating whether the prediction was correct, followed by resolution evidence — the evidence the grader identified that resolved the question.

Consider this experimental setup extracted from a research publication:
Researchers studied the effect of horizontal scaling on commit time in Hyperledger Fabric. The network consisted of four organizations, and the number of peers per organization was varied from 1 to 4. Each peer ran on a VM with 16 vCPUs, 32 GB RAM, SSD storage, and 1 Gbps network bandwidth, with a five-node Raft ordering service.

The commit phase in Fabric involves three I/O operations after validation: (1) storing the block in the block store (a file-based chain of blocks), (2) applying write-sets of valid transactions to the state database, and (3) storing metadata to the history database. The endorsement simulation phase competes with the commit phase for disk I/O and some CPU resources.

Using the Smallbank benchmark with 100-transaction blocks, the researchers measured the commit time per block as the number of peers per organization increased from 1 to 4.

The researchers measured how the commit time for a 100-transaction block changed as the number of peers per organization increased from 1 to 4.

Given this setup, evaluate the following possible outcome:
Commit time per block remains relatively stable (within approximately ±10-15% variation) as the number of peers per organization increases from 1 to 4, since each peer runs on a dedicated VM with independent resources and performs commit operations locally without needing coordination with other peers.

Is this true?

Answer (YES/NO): NO